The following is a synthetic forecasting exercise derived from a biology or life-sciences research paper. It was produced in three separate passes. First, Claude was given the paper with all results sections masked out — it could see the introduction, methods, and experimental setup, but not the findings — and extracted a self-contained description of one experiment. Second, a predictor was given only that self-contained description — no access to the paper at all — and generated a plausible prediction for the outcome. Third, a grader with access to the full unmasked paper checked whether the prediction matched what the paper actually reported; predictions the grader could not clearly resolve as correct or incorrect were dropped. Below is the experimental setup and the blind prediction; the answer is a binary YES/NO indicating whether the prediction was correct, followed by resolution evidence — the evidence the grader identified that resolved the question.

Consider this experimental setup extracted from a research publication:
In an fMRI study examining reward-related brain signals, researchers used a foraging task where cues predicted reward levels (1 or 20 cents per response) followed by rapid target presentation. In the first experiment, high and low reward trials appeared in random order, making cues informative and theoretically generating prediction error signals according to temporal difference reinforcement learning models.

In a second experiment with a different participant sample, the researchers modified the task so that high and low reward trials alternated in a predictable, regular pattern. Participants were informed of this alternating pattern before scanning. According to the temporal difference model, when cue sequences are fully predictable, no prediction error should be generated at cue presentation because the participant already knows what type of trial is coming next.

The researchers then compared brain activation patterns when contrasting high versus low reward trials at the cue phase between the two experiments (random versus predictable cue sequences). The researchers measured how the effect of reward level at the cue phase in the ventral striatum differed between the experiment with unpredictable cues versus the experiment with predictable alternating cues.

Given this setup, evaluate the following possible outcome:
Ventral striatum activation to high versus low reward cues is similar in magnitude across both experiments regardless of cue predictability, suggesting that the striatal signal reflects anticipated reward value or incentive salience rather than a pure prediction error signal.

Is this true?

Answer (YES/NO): NO